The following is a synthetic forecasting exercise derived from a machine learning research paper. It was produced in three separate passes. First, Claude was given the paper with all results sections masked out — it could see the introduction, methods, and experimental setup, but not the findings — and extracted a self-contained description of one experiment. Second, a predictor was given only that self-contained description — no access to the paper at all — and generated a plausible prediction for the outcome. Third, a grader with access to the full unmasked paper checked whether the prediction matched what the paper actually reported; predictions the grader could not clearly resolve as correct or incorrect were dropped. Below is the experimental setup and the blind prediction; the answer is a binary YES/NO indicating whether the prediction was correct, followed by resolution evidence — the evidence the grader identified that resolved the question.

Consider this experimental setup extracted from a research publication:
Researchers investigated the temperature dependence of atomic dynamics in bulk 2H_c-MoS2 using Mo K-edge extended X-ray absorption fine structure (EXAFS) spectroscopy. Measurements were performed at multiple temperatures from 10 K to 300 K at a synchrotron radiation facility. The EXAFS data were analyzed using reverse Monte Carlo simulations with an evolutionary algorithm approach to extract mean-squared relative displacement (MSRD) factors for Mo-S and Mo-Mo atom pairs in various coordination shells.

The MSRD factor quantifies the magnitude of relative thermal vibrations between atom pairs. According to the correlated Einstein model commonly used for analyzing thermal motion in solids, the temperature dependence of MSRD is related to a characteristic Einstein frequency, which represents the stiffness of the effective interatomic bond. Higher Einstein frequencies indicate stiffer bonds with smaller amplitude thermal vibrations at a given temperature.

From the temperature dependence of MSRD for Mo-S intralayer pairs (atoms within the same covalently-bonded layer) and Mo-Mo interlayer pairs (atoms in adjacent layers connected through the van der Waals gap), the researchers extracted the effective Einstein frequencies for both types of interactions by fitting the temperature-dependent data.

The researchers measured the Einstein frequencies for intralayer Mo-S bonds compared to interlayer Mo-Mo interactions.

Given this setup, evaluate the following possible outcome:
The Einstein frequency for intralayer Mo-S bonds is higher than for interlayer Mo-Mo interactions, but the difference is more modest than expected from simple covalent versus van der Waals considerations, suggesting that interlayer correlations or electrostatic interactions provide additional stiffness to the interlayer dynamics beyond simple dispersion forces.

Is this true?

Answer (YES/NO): NO